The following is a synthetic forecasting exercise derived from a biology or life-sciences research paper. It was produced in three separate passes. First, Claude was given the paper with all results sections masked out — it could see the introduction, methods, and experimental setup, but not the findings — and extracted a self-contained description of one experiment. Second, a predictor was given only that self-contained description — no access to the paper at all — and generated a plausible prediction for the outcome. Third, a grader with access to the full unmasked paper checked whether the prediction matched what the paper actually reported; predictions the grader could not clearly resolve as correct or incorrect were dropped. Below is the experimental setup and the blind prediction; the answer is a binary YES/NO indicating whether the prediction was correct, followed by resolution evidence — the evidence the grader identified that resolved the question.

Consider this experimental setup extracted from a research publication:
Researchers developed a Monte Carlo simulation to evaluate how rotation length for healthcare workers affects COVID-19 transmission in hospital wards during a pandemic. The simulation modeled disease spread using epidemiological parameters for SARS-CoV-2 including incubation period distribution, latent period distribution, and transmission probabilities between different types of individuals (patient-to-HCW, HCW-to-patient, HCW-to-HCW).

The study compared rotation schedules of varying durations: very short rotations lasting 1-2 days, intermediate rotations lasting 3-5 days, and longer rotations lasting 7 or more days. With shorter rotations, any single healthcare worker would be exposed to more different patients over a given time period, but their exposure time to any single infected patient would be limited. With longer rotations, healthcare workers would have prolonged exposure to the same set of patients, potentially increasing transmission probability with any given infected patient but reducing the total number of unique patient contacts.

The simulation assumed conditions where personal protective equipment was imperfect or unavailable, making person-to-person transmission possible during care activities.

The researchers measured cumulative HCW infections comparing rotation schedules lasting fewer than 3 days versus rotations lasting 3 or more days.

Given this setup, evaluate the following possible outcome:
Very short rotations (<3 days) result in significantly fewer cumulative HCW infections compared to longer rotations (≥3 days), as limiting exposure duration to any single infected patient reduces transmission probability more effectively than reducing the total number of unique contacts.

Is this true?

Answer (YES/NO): NO